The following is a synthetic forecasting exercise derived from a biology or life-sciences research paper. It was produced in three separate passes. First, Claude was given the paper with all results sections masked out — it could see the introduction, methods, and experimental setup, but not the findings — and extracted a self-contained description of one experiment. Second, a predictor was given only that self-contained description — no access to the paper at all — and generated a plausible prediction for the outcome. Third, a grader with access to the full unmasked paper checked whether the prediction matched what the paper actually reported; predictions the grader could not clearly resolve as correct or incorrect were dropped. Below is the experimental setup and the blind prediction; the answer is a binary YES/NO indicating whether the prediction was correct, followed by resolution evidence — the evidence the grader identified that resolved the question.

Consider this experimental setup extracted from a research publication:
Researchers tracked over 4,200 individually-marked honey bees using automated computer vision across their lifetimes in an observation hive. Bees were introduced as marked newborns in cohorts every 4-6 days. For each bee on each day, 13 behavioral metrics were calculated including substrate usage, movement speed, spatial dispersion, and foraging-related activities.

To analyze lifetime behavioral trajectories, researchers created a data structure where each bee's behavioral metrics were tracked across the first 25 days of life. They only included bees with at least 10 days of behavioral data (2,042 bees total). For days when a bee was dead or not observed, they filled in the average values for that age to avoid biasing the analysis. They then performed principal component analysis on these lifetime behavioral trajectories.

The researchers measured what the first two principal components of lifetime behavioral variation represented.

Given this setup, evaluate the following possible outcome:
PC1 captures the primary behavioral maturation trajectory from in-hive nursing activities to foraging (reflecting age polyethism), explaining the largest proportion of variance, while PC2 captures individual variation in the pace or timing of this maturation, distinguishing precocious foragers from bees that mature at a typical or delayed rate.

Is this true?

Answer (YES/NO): NO